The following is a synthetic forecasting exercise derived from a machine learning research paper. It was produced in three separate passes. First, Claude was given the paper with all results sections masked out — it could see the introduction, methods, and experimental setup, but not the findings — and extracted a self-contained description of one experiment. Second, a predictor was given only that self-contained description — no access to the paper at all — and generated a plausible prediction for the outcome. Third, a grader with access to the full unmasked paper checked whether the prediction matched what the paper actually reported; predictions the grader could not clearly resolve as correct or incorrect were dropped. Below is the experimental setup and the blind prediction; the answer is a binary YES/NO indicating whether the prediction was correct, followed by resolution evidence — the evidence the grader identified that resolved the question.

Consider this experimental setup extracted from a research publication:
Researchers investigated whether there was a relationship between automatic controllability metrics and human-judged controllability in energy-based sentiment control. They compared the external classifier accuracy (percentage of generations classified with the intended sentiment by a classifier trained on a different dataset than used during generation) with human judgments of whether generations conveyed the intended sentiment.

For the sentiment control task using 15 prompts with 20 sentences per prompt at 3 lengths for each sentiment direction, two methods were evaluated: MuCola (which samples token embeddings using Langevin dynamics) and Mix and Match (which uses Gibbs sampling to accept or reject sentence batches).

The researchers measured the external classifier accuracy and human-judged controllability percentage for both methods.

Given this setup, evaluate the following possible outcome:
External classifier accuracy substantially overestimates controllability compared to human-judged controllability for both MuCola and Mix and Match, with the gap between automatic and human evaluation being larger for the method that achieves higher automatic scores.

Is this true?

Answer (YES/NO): NO